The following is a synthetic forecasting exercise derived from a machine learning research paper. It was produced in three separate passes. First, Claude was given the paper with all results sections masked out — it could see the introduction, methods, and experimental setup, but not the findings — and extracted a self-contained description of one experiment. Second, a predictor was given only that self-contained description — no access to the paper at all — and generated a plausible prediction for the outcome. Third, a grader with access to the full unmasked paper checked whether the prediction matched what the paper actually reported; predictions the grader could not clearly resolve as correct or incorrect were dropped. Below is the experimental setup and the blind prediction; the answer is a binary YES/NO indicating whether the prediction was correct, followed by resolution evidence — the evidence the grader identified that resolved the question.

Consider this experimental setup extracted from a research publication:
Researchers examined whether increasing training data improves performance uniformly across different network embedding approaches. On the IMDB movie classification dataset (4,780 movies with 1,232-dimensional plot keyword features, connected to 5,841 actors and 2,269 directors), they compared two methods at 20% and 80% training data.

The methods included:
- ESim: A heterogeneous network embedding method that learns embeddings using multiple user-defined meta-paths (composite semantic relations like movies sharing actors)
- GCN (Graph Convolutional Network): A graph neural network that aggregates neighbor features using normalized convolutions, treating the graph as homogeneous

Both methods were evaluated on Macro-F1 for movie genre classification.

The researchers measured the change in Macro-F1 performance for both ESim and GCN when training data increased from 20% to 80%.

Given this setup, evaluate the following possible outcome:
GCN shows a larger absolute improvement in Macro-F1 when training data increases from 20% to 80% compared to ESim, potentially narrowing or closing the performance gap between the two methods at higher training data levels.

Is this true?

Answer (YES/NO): NO